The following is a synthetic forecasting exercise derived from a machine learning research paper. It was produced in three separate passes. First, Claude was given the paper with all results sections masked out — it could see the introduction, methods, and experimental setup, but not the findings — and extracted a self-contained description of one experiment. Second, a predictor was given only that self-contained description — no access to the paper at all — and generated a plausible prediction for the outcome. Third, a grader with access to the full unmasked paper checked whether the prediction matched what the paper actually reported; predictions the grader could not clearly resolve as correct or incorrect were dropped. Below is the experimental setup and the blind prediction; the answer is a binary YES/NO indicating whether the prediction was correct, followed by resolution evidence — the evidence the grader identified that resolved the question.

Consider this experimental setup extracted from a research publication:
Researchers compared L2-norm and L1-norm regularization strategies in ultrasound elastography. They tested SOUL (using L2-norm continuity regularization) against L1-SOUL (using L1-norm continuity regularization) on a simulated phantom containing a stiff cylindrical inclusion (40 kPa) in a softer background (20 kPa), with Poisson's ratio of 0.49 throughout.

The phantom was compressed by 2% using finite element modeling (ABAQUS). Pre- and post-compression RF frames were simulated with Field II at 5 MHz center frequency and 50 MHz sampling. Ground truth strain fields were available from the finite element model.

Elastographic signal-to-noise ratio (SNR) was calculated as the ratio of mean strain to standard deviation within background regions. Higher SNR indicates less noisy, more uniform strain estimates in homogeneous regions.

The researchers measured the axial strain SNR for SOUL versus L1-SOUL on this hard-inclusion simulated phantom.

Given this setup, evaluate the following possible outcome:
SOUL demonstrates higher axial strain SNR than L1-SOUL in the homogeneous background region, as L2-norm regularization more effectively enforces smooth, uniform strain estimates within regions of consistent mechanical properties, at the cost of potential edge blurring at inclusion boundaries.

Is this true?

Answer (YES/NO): NO